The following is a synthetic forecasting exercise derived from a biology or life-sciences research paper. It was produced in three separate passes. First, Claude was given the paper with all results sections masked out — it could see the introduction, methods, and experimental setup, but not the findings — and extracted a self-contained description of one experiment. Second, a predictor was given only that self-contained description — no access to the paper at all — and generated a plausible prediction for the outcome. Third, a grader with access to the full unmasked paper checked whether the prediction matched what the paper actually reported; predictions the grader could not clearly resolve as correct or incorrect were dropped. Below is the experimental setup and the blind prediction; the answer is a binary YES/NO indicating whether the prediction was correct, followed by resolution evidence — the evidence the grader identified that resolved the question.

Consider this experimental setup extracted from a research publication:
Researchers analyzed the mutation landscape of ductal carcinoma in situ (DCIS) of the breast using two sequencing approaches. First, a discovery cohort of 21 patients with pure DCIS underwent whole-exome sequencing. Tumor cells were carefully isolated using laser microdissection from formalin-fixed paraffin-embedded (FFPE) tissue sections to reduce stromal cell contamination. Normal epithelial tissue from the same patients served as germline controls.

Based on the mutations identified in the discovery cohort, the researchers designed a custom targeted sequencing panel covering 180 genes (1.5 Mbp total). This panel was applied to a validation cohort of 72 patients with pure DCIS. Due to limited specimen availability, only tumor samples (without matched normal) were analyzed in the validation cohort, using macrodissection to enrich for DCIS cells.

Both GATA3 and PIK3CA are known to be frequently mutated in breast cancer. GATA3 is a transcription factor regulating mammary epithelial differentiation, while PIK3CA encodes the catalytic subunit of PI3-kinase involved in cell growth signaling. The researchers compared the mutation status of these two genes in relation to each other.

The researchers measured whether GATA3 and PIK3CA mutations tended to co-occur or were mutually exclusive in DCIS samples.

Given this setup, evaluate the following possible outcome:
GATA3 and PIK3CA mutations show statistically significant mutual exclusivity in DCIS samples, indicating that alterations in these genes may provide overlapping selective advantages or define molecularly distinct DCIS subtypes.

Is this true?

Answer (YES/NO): NO